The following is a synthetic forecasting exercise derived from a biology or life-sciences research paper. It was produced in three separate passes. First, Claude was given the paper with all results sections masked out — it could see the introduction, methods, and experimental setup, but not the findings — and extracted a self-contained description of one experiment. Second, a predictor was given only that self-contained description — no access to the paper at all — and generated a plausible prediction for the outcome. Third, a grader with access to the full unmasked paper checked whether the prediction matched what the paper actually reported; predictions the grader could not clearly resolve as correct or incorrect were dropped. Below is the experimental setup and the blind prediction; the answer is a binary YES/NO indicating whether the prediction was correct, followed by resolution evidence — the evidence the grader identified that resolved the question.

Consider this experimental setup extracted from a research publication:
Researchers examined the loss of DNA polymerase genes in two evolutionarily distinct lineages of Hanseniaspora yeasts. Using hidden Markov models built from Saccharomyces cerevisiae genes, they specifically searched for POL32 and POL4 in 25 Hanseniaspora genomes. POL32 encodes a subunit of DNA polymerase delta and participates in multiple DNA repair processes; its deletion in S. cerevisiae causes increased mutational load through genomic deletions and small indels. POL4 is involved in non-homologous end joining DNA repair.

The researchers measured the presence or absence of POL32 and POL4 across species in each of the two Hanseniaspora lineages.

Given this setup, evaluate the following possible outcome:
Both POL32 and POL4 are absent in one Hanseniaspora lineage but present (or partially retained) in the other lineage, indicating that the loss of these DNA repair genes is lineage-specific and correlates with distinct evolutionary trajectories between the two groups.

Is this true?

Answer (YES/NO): YES